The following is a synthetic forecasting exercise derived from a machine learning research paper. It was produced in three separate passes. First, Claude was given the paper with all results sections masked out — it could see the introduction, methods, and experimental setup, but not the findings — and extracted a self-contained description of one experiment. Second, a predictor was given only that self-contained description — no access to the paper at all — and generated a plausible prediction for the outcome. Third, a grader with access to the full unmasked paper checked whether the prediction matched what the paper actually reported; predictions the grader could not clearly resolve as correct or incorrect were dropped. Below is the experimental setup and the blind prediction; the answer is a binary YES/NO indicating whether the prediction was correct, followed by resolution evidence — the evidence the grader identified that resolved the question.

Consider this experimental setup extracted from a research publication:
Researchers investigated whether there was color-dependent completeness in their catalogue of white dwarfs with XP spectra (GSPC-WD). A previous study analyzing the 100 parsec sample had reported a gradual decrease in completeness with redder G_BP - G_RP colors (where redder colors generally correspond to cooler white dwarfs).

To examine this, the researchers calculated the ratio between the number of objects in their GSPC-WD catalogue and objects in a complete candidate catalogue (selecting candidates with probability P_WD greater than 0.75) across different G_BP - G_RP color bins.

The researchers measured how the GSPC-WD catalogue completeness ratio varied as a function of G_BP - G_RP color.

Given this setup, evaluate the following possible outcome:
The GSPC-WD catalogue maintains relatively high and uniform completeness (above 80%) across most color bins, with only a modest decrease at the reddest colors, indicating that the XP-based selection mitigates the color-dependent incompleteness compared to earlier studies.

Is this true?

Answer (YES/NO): NO